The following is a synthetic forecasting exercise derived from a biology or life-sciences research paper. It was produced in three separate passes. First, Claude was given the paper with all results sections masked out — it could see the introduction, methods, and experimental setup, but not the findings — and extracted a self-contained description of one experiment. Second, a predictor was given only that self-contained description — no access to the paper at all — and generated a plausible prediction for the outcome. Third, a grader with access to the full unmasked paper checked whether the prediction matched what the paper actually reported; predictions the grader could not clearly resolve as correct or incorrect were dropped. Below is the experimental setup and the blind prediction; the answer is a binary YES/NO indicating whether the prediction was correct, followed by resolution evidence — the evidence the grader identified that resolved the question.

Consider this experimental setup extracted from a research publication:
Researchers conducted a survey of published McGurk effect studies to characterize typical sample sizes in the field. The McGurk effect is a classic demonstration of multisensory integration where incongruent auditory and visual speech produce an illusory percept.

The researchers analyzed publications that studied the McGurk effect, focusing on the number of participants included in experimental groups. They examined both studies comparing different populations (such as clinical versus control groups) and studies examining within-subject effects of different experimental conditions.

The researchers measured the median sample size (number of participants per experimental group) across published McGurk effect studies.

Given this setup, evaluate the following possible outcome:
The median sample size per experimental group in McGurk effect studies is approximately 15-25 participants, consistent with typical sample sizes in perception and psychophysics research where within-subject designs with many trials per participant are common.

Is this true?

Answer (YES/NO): YES